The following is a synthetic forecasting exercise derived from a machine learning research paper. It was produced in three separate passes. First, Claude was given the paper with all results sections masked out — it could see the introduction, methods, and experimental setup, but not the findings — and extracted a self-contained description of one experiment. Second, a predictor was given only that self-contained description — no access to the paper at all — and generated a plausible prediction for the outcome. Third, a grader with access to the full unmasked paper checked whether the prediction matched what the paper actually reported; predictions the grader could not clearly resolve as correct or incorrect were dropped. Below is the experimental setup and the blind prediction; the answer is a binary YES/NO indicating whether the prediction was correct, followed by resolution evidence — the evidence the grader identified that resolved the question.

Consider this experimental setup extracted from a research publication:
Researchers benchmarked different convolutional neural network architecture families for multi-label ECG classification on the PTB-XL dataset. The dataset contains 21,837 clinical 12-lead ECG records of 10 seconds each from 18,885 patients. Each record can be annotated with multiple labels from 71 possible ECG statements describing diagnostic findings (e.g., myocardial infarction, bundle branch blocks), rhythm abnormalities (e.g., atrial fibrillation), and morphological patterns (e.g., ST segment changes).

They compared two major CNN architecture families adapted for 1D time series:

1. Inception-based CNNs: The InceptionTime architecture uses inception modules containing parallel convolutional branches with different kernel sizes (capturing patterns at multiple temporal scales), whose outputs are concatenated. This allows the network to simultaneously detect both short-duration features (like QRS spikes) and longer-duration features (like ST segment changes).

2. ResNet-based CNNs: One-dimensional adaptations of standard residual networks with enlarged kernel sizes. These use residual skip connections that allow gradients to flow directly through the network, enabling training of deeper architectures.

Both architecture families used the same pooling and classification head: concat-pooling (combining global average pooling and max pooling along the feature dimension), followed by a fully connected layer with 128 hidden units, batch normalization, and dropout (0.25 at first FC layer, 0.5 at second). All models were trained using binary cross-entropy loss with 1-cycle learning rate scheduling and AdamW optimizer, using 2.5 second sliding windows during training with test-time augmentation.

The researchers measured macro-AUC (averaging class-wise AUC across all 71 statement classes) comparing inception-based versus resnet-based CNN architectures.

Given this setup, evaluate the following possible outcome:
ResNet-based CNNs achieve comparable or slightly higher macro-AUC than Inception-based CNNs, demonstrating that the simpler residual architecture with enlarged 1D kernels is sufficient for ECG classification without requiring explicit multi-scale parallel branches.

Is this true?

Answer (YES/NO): YES